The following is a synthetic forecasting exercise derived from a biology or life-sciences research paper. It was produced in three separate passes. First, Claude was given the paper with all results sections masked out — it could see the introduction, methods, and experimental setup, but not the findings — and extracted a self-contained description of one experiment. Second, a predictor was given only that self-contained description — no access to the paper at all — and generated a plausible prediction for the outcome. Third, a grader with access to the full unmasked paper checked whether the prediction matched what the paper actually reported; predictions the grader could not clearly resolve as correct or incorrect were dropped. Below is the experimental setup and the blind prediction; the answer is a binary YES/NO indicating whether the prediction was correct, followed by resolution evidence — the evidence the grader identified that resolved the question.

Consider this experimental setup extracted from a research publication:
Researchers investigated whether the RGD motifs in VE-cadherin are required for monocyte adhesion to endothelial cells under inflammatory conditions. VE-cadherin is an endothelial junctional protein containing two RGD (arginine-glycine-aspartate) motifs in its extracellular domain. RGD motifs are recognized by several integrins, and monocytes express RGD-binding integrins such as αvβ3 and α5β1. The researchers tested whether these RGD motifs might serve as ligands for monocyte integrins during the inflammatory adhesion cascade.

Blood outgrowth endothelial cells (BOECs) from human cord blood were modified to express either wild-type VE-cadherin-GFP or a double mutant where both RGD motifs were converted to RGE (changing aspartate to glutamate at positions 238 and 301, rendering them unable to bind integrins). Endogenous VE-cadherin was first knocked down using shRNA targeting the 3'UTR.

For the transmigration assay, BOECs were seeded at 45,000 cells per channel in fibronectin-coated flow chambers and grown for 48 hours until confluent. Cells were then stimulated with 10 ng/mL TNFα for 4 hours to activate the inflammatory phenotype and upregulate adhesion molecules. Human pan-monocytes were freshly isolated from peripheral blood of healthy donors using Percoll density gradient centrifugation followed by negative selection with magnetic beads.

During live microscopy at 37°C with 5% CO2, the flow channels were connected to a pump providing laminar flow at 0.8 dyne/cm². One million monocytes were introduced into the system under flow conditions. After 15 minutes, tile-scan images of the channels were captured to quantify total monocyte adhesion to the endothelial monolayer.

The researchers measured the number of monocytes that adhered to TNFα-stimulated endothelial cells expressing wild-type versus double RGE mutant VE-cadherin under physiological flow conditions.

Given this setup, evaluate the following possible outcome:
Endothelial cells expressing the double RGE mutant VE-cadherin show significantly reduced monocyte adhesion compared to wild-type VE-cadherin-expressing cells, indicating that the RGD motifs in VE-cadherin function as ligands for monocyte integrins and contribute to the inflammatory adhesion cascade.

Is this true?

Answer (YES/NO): NO